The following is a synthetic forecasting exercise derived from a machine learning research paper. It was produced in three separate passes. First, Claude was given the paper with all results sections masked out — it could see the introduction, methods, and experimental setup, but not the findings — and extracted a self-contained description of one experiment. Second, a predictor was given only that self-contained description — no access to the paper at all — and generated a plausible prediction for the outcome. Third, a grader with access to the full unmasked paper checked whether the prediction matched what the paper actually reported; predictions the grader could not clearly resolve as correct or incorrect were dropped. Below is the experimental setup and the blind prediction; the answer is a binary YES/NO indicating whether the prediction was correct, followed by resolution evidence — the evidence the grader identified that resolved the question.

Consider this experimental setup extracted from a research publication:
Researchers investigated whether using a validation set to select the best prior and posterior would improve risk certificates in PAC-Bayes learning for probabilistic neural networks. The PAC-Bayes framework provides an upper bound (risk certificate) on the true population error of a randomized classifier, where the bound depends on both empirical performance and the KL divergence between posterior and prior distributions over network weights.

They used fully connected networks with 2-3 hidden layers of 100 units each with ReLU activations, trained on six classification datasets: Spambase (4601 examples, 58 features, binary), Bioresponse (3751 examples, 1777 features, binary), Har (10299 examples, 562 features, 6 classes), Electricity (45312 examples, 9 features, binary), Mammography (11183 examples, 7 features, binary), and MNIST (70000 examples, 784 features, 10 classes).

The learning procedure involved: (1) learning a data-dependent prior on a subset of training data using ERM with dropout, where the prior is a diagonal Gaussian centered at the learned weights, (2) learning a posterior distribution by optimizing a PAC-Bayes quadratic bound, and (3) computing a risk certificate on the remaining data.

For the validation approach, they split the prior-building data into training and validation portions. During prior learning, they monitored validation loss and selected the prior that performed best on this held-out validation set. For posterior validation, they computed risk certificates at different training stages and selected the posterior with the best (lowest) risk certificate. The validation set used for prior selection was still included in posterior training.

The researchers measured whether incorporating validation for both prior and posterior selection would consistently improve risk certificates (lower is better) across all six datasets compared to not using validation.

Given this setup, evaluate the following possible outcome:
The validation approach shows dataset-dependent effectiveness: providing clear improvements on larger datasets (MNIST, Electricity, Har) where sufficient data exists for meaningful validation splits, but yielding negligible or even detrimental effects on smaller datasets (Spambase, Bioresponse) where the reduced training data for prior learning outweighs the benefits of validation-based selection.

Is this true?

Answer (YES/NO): NO